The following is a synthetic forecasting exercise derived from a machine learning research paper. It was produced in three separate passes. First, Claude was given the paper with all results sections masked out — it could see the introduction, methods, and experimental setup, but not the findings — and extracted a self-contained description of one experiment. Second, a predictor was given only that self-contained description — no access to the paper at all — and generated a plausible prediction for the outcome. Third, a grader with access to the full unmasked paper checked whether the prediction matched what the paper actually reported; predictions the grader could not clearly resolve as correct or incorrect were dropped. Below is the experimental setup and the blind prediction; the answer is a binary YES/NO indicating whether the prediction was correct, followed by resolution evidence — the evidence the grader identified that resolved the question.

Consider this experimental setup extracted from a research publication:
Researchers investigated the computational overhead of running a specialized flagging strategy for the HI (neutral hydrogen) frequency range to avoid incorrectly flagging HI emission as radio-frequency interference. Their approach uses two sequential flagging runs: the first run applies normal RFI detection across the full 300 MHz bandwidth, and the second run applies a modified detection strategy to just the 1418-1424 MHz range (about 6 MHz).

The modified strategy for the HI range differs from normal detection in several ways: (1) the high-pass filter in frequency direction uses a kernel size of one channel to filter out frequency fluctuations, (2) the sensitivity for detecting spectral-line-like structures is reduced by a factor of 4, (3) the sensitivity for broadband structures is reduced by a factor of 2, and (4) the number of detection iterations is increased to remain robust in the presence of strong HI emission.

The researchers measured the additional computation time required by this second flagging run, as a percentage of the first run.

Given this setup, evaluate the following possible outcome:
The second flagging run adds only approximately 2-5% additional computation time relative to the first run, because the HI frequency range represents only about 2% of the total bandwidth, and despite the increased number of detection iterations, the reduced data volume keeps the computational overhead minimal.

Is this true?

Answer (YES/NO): NO